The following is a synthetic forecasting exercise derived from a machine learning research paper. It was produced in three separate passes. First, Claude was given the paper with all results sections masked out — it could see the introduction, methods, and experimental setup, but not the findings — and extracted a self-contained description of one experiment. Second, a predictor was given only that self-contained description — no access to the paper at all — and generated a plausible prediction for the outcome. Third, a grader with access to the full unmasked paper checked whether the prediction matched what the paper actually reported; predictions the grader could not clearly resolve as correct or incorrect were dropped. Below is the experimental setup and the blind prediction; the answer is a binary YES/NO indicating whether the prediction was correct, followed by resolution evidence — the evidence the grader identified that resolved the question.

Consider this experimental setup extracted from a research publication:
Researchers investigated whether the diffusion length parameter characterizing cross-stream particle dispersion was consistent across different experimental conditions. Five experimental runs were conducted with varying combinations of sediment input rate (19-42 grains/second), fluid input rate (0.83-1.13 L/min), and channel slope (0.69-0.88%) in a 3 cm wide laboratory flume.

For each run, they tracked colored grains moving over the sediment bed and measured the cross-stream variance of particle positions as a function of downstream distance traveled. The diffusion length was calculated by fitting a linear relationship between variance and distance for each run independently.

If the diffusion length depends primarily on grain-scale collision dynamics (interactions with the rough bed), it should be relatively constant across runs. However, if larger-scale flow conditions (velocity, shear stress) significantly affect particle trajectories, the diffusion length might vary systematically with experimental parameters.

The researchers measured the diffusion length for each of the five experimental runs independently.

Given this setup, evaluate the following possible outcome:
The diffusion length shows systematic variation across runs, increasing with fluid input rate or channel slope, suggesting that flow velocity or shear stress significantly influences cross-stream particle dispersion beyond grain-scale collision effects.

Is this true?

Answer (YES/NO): NO